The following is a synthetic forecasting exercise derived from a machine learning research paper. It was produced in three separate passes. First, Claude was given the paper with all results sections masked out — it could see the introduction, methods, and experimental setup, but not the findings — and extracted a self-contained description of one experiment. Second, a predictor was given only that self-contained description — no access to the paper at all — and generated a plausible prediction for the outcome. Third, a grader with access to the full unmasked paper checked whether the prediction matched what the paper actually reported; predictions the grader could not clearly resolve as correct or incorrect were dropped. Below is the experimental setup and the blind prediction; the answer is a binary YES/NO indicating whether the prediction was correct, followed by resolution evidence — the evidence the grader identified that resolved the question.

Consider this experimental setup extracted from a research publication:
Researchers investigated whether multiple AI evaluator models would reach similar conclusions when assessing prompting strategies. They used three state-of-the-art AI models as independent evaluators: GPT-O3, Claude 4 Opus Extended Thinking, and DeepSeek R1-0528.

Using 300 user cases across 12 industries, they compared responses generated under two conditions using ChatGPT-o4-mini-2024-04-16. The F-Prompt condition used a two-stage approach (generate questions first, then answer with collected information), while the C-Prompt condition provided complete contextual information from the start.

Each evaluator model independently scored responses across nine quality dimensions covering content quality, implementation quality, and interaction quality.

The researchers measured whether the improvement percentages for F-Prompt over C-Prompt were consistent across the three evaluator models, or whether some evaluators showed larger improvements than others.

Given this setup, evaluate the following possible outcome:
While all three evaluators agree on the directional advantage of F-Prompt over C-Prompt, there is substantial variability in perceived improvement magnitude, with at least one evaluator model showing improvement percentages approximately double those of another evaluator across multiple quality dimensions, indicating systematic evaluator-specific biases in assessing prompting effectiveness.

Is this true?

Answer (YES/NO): NO